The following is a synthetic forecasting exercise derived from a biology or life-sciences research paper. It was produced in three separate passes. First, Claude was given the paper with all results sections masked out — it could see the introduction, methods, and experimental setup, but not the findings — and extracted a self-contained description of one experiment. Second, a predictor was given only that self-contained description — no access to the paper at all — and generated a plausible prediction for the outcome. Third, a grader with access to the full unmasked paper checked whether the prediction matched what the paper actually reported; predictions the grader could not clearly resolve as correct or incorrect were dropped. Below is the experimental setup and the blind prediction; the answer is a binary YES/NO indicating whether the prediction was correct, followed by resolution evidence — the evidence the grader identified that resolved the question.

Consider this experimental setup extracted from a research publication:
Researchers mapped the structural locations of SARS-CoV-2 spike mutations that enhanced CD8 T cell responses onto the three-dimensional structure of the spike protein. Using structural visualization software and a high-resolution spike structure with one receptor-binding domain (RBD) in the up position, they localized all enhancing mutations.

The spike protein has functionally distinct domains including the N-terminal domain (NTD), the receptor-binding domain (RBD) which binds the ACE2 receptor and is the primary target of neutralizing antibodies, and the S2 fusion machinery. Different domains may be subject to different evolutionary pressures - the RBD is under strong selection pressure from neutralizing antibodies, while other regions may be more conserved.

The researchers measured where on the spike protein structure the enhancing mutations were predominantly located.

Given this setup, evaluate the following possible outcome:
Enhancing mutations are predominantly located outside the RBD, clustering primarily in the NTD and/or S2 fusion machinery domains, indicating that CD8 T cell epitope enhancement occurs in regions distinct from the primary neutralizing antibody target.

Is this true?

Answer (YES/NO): YES